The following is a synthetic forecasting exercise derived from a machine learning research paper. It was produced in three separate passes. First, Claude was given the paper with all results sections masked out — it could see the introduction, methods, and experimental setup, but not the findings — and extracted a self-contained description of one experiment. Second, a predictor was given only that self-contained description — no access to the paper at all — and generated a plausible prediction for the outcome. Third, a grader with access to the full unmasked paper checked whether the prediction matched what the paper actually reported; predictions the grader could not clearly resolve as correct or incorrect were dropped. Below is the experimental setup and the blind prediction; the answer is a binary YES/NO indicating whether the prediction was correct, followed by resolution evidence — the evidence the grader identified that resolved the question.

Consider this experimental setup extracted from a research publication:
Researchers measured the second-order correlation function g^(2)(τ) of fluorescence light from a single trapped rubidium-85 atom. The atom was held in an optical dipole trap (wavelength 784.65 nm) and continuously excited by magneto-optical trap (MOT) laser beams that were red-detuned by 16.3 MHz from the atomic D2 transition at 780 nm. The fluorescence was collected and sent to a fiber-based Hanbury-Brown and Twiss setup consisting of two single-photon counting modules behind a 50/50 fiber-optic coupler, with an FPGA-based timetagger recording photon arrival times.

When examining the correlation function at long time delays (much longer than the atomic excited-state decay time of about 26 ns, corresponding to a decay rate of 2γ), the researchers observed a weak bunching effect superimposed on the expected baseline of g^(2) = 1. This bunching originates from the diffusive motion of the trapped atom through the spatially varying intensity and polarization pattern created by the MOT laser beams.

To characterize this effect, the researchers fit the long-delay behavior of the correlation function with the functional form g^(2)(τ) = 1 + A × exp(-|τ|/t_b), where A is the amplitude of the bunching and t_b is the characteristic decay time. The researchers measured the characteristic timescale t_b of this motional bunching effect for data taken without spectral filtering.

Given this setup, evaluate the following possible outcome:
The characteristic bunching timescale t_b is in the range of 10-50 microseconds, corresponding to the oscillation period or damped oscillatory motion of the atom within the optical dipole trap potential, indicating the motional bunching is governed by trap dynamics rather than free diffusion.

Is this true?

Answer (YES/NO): NO